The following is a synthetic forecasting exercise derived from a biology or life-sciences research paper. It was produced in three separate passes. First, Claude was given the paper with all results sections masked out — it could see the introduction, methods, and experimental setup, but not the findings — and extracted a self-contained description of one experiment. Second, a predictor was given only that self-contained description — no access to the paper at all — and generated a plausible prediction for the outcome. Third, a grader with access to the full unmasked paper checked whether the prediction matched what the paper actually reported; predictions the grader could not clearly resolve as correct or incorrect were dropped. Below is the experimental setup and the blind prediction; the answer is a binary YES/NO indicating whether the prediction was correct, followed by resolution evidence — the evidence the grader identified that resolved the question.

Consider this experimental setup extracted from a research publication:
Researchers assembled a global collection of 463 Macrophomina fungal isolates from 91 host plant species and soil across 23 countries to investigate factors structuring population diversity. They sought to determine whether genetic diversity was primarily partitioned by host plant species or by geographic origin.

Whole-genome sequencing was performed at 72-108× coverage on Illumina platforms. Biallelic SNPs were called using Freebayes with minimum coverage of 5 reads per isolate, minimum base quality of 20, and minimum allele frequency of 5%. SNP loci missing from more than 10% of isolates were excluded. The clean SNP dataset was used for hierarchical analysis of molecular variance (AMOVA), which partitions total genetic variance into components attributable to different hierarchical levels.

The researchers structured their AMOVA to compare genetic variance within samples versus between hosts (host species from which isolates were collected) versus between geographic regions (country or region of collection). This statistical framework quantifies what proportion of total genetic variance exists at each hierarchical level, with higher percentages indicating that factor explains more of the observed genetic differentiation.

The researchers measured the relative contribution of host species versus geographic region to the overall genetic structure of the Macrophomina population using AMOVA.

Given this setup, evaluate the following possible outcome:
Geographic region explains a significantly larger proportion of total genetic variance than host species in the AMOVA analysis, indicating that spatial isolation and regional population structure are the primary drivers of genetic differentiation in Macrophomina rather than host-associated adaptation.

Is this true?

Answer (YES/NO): NO